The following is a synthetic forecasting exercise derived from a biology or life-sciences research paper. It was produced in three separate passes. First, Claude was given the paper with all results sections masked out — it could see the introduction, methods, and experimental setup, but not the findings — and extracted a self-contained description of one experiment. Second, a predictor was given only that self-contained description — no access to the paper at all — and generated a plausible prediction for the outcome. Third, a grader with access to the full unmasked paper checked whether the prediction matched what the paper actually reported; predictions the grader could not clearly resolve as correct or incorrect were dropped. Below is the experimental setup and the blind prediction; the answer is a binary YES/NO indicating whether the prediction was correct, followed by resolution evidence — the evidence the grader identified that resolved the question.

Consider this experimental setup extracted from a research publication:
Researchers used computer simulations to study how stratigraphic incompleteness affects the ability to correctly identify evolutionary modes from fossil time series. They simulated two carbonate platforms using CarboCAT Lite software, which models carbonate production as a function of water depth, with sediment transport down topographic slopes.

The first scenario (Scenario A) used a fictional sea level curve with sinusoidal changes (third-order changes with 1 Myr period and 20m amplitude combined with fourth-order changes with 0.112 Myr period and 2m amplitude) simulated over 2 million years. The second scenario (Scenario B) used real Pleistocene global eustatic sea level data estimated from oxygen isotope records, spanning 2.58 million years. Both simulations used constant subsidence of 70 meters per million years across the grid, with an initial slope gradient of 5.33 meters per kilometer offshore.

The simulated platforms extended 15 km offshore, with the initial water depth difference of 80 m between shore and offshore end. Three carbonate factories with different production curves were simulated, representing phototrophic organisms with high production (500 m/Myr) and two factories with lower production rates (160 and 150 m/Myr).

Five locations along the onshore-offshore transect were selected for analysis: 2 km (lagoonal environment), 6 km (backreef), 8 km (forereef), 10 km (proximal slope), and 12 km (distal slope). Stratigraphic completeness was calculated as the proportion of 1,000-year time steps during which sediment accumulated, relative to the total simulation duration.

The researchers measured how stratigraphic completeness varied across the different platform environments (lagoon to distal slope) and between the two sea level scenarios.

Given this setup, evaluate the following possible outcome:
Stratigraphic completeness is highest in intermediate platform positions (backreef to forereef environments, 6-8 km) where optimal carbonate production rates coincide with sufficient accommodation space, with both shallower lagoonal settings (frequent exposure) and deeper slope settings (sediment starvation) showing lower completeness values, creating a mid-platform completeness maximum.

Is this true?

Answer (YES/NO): NO